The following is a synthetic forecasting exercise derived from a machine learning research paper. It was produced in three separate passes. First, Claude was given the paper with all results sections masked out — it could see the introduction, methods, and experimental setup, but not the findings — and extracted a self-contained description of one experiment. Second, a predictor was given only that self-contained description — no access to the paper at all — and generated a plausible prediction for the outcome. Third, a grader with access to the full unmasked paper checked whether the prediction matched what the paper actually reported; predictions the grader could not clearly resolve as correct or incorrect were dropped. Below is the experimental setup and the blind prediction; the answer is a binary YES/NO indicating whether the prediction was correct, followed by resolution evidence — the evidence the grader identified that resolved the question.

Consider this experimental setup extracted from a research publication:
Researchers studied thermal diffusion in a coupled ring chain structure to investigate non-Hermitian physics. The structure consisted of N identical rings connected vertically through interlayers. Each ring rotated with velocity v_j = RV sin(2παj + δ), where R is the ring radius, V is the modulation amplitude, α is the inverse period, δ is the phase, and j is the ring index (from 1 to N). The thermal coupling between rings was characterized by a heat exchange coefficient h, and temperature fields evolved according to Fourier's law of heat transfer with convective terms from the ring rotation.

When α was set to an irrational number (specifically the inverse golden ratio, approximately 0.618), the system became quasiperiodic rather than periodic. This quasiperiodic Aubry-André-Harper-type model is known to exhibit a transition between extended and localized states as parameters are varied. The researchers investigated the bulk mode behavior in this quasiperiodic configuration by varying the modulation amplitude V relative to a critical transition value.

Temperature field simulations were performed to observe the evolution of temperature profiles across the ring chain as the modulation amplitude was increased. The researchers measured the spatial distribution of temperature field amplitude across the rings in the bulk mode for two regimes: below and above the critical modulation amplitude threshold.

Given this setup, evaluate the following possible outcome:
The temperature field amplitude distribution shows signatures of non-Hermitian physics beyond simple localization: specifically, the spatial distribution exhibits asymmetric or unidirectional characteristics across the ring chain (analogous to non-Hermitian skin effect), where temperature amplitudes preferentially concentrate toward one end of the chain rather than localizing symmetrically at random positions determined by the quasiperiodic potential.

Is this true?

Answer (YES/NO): NO